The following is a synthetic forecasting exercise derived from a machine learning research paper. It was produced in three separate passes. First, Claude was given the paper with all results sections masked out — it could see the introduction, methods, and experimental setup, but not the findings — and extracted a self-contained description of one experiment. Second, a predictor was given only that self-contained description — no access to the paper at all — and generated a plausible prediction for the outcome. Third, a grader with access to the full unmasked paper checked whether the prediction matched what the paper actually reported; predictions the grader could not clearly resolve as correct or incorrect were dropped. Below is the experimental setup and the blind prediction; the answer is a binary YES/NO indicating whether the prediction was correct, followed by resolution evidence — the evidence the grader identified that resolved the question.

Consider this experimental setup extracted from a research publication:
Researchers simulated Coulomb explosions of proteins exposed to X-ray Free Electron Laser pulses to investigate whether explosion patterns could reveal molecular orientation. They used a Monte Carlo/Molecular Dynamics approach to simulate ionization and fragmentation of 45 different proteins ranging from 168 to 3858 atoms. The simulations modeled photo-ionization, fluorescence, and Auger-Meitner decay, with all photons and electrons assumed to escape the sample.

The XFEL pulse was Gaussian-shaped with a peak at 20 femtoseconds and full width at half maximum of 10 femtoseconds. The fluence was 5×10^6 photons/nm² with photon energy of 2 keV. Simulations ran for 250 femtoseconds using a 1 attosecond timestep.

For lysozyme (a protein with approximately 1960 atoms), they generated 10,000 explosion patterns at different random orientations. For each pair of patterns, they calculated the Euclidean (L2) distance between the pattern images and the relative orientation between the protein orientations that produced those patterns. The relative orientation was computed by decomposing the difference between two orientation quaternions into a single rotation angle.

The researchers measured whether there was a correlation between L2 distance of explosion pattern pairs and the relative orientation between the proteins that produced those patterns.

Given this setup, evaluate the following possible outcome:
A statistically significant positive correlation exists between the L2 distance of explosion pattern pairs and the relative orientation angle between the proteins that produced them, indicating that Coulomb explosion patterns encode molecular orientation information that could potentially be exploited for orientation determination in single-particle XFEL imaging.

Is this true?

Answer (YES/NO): NO